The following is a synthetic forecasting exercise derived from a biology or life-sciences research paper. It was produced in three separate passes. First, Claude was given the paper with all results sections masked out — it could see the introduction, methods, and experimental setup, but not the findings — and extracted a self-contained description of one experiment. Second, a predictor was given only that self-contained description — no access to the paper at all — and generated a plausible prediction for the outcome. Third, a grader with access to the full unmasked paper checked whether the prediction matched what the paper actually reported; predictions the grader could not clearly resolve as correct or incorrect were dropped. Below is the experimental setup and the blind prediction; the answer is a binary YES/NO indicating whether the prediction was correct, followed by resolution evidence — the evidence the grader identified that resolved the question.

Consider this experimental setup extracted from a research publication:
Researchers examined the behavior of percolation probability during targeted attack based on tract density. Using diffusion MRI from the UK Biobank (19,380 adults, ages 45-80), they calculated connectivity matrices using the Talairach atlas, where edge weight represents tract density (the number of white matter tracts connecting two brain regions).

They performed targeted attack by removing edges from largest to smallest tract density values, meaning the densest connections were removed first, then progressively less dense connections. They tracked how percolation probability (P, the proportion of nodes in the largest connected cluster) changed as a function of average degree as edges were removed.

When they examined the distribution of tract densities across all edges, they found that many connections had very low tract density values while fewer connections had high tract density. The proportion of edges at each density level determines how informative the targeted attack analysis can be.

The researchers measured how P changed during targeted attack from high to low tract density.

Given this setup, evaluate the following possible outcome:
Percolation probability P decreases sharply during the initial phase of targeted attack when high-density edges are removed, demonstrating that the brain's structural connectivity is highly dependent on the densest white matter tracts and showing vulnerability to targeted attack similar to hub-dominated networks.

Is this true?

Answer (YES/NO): NO